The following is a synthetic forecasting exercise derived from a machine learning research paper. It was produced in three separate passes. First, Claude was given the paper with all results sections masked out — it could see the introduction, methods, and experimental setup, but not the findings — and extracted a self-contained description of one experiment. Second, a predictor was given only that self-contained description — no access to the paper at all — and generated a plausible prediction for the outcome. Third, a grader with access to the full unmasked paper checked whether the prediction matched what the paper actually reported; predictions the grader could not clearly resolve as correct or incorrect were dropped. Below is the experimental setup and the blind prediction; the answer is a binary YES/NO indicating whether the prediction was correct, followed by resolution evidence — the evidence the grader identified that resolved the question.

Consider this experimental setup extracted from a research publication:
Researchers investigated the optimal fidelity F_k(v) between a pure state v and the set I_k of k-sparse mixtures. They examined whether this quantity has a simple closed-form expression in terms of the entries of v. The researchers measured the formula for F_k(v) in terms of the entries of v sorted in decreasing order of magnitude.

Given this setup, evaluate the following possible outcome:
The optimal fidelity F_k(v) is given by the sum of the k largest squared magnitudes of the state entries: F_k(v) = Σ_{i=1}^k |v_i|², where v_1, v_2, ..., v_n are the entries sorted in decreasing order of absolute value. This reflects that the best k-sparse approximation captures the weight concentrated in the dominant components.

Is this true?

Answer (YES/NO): NO